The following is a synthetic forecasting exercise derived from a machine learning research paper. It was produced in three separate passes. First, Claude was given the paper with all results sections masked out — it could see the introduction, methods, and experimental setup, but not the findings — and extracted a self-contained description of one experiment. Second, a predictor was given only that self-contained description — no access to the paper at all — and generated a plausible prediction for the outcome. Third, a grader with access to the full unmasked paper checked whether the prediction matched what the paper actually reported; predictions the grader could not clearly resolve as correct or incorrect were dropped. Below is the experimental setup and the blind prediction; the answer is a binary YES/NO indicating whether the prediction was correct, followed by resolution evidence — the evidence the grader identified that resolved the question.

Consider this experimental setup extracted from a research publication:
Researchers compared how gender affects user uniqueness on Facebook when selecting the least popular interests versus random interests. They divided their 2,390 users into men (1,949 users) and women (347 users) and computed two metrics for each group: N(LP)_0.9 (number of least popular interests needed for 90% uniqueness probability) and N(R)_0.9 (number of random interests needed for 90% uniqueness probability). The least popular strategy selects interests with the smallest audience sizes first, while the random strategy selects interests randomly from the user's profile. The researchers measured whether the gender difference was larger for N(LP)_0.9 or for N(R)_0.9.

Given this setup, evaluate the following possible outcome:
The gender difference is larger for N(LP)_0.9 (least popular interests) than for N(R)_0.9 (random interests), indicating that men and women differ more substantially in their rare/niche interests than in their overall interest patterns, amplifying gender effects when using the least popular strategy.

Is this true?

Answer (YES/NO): NO